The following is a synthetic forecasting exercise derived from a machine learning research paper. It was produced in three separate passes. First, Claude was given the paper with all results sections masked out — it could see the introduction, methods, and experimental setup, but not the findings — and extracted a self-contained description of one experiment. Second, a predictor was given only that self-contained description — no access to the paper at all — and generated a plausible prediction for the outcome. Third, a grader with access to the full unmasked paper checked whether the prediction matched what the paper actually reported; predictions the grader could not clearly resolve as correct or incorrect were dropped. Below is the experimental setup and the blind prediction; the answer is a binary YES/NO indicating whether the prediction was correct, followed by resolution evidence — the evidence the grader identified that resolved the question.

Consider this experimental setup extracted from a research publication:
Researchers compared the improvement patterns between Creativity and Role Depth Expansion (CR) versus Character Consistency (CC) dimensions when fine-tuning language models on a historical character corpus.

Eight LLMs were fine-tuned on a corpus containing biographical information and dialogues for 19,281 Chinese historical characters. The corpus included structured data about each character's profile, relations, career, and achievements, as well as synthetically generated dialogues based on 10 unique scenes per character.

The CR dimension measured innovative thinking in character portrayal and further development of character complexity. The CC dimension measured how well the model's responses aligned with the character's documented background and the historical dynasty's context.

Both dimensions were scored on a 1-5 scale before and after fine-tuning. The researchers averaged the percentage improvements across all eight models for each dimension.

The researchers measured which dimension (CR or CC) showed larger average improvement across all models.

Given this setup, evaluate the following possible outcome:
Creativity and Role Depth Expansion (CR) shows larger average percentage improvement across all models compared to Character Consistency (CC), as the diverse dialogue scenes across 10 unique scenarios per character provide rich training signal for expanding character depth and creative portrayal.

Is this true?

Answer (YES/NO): NO